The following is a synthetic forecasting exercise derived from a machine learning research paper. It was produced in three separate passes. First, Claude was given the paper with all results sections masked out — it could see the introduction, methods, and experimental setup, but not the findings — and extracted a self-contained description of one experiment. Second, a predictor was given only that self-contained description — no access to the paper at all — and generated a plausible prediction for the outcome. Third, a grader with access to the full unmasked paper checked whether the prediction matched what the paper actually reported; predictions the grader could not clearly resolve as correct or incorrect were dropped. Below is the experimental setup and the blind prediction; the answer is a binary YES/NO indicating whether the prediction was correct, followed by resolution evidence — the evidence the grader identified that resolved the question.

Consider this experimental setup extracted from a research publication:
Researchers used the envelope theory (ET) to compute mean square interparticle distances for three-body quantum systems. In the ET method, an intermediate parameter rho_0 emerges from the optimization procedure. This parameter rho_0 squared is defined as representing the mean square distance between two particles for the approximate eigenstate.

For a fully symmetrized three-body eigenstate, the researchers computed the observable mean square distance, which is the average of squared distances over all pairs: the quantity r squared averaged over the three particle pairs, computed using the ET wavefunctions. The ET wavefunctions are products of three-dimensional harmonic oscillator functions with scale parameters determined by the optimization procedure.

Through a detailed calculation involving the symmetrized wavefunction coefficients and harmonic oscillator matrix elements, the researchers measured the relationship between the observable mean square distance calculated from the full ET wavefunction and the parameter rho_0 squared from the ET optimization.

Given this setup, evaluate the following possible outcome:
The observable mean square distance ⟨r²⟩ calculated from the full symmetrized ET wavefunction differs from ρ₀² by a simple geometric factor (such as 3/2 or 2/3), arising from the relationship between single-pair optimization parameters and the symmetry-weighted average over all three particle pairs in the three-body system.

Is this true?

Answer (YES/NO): NO